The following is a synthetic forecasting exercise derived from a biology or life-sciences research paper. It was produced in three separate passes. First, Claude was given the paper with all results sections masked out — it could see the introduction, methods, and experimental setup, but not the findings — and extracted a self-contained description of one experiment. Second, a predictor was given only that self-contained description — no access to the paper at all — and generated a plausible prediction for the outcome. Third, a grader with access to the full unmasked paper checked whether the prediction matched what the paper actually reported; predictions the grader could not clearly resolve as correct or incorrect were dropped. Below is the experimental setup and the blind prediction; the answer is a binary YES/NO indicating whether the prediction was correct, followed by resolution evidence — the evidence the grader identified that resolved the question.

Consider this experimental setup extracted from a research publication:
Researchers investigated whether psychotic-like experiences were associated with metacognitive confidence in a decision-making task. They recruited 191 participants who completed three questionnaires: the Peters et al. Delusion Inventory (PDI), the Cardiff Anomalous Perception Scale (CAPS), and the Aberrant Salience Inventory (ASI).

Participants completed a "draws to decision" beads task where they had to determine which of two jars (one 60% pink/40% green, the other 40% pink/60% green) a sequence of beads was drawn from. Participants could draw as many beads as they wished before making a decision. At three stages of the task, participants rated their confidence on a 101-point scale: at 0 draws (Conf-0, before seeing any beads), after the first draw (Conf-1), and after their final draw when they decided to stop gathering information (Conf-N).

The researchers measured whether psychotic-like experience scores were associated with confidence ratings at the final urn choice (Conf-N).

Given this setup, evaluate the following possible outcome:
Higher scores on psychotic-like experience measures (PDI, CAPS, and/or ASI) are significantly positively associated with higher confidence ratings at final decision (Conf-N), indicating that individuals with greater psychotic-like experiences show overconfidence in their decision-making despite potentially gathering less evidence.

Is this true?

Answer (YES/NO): YES